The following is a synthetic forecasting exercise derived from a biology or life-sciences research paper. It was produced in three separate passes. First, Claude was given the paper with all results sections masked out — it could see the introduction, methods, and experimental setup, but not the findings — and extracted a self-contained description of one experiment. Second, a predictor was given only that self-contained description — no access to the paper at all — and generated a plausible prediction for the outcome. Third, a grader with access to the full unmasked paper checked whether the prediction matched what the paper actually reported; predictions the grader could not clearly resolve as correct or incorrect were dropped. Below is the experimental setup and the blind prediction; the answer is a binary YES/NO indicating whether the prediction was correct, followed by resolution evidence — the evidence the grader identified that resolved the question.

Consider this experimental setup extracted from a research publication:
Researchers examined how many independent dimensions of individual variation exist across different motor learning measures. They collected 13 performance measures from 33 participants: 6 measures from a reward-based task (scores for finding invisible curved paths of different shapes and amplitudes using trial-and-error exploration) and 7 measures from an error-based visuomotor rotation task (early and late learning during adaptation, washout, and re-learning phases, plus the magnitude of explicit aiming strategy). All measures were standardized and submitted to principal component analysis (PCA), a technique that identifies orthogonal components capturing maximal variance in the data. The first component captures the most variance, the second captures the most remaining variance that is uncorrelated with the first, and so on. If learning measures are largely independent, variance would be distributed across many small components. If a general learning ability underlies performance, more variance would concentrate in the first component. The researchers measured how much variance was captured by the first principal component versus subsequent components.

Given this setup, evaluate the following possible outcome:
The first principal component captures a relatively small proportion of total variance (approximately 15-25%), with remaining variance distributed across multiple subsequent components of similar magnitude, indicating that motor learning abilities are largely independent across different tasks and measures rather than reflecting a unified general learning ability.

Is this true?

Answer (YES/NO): NO